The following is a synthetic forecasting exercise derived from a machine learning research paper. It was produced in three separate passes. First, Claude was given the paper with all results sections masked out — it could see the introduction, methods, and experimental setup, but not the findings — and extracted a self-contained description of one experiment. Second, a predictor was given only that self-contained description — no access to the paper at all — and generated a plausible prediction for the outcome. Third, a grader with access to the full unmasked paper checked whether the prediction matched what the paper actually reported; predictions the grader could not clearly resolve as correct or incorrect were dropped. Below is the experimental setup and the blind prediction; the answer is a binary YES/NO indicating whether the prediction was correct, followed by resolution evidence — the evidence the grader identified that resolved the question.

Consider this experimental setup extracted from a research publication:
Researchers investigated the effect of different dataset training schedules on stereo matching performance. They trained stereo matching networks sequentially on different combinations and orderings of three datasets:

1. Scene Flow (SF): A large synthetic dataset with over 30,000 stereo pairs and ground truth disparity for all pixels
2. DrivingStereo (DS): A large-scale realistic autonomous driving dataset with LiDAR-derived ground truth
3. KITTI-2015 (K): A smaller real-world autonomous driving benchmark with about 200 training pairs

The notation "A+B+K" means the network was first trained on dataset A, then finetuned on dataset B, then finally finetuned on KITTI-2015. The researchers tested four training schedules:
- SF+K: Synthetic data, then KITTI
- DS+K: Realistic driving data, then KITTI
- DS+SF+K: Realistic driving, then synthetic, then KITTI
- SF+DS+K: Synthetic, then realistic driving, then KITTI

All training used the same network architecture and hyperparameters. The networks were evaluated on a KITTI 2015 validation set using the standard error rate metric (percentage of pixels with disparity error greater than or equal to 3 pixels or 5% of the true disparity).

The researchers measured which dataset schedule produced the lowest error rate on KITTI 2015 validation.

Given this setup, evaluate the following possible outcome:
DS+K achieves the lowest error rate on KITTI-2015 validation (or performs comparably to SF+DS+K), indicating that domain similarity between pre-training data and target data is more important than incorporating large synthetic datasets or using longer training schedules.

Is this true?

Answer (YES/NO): NO